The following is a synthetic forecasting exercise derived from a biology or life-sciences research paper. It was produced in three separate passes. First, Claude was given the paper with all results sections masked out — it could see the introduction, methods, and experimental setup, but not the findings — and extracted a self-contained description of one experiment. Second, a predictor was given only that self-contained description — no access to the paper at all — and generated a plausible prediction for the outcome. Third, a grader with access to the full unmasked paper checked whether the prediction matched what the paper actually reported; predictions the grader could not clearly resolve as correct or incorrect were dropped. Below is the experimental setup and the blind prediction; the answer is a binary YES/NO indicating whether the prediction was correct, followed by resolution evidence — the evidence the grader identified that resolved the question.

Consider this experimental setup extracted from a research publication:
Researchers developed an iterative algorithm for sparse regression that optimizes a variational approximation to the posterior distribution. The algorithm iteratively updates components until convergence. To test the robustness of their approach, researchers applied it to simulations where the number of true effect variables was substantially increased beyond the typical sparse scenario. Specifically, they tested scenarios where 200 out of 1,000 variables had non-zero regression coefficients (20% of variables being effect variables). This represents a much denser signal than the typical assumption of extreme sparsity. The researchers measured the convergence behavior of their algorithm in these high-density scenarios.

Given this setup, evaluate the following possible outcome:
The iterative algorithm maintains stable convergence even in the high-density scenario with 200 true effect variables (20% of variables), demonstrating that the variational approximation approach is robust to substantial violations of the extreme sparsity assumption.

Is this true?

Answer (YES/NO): NO